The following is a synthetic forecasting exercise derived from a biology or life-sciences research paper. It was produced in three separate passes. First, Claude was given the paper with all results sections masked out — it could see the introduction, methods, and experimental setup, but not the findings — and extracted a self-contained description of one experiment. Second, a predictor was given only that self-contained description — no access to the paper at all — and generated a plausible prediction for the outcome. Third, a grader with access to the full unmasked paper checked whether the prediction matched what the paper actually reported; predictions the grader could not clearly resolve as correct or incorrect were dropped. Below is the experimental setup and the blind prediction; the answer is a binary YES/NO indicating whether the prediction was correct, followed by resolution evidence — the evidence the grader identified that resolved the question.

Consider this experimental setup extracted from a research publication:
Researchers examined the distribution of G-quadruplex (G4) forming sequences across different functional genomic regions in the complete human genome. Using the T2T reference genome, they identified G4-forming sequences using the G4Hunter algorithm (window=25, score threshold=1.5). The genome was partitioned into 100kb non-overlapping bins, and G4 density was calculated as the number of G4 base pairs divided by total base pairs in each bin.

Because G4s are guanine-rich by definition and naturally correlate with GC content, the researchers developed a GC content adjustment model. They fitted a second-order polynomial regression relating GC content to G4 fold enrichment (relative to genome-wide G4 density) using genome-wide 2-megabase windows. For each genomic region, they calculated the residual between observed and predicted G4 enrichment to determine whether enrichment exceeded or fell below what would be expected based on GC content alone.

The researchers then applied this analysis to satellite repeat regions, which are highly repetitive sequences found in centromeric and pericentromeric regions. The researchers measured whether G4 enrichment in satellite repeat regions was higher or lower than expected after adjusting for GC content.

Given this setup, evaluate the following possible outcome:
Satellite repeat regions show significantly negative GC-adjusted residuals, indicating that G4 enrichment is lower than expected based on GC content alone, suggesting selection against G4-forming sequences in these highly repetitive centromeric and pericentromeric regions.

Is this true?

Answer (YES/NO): NO